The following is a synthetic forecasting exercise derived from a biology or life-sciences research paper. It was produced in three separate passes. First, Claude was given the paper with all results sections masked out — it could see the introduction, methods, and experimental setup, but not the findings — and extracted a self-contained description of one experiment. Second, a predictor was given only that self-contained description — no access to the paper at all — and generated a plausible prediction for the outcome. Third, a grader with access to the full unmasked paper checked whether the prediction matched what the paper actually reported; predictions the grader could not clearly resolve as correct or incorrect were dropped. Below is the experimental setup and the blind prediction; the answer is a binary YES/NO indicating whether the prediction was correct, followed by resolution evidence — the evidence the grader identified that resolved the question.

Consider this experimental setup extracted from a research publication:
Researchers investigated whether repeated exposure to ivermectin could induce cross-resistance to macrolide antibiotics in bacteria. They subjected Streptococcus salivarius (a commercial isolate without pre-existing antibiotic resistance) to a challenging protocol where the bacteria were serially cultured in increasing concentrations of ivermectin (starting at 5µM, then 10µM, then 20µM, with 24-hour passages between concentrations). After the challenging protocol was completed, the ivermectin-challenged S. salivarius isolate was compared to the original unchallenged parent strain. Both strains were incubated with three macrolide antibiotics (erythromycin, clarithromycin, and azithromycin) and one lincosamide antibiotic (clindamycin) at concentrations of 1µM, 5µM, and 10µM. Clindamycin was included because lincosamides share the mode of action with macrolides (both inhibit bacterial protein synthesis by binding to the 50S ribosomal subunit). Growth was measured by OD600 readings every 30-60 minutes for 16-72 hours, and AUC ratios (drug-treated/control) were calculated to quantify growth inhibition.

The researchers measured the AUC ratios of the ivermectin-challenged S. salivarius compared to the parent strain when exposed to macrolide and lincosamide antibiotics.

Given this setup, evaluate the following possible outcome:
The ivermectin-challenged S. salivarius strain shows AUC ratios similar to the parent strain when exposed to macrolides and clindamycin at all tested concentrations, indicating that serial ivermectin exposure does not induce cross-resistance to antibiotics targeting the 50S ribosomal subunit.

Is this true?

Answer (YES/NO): NO